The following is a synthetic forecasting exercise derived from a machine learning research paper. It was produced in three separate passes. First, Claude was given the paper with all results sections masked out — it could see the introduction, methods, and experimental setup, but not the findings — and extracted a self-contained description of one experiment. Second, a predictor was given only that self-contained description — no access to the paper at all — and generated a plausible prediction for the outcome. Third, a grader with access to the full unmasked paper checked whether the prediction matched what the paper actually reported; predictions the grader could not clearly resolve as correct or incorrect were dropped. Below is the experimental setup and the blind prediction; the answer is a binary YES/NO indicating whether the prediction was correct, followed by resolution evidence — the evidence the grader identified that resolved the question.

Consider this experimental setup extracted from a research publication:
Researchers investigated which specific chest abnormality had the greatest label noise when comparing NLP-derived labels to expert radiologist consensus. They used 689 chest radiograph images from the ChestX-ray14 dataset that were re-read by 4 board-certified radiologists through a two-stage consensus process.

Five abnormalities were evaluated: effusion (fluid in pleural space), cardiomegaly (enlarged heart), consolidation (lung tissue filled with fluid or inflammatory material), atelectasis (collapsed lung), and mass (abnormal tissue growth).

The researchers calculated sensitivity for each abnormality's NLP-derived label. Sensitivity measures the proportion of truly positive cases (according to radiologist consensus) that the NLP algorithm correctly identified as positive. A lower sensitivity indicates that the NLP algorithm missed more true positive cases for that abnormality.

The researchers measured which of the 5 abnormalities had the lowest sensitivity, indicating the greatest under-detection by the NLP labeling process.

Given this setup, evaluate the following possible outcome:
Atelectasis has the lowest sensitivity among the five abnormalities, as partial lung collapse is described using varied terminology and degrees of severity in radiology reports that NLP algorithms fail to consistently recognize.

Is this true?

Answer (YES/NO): NO